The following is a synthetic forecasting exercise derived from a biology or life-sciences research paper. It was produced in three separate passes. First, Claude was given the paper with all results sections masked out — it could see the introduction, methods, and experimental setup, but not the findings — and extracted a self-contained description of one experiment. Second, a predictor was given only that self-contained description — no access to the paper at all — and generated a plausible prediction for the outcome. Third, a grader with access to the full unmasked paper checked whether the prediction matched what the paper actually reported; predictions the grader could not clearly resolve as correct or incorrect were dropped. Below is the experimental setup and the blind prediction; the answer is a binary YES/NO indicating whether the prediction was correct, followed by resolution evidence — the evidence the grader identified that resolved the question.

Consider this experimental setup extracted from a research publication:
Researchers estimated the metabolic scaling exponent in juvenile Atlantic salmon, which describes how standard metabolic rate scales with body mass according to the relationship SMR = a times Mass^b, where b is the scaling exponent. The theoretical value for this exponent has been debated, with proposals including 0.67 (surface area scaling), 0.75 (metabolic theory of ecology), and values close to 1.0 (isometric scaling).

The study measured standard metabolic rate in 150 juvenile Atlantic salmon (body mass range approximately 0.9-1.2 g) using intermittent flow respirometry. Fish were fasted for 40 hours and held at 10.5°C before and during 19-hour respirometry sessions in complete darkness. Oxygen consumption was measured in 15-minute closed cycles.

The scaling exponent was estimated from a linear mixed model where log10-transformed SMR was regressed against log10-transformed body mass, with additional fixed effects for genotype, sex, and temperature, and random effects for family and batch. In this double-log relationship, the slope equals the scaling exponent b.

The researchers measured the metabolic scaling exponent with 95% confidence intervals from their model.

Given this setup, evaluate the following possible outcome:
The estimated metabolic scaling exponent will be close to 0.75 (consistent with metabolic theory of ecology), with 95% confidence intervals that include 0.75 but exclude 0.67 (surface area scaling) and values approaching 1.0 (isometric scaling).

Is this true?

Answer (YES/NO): NO